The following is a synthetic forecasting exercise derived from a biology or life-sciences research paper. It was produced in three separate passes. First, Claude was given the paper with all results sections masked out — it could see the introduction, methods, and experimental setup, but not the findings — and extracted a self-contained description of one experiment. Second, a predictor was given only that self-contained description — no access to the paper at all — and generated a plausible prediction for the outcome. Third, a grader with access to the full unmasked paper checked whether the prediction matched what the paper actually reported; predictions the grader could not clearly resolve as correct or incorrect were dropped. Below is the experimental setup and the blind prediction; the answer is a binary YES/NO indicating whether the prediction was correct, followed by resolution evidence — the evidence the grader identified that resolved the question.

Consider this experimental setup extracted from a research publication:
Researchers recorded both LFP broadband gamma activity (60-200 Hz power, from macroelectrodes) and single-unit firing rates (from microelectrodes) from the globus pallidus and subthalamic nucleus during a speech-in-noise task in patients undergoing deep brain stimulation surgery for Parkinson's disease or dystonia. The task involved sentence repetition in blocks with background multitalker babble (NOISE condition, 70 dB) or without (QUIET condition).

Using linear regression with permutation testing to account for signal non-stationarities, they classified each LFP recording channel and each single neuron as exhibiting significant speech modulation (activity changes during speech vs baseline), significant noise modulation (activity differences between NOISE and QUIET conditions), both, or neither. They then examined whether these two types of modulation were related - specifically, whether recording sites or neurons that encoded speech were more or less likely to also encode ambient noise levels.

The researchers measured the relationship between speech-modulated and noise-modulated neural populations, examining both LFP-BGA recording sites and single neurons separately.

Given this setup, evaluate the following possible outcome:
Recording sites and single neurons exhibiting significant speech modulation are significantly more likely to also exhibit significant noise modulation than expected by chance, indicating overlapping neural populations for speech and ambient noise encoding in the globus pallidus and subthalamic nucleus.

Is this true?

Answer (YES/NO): NO